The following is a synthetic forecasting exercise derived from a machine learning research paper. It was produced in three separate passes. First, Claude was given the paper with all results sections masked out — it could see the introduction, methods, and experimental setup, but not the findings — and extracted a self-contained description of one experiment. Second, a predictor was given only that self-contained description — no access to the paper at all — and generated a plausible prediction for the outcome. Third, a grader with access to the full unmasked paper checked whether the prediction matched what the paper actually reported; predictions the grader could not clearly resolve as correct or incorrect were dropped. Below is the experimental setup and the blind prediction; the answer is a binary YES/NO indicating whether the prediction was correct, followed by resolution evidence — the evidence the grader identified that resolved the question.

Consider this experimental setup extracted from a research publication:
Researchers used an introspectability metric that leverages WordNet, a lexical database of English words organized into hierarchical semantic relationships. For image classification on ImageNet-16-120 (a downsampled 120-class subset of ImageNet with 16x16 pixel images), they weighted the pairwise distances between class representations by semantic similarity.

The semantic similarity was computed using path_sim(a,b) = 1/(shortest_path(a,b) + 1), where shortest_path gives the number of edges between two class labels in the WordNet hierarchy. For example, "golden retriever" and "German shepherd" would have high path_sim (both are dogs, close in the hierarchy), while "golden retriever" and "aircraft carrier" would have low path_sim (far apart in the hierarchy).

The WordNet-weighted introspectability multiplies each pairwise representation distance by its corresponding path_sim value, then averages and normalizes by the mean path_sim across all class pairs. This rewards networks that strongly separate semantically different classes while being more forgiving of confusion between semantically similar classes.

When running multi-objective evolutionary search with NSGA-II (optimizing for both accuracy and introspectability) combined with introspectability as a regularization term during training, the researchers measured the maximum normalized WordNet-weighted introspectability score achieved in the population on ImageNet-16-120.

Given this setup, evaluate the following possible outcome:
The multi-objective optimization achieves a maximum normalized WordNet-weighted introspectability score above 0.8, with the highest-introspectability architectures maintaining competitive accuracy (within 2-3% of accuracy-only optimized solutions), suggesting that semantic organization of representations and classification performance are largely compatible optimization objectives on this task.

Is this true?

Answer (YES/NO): NO